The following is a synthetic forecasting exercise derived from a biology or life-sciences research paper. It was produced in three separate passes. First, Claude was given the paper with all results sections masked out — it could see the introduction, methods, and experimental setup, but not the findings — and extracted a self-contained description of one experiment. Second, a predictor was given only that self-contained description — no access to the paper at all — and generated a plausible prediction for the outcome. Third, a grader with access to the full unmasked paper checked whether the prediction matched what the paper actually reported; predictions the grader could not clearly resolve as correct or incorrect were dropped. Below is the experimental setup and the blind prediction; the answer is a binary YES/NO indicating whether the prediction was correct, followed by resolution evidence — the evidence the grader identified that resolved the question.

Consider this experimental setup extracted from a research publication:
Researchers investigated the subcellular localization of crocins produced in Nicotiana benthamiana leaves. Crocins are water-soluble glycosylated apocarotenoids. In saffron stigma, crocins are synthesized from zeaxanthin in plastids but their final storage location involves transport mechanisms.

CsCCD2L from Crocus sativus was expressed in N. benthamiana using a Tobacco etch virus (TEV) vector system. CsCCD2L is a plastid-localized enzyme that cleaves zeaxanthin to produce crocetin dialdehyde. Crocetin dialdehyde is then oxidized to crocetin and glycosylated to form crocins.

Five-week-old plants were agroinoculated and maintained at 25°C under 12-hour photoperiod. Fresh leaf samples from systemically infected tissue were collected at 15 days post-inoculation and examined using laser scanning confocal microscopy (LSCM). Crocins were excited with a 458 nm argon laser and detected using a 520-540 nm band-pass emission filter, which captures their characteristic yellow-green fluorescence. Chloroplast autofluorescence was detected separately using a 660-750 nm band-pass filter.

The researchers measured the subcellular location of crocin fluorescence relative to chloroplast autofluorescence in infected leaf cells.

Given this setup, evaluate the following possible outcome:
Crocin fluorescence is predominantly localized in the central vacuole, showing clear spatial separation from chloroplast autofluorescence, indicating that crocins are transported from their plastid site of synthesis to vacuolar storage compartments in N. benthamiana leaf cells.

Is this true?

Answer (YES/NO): YES